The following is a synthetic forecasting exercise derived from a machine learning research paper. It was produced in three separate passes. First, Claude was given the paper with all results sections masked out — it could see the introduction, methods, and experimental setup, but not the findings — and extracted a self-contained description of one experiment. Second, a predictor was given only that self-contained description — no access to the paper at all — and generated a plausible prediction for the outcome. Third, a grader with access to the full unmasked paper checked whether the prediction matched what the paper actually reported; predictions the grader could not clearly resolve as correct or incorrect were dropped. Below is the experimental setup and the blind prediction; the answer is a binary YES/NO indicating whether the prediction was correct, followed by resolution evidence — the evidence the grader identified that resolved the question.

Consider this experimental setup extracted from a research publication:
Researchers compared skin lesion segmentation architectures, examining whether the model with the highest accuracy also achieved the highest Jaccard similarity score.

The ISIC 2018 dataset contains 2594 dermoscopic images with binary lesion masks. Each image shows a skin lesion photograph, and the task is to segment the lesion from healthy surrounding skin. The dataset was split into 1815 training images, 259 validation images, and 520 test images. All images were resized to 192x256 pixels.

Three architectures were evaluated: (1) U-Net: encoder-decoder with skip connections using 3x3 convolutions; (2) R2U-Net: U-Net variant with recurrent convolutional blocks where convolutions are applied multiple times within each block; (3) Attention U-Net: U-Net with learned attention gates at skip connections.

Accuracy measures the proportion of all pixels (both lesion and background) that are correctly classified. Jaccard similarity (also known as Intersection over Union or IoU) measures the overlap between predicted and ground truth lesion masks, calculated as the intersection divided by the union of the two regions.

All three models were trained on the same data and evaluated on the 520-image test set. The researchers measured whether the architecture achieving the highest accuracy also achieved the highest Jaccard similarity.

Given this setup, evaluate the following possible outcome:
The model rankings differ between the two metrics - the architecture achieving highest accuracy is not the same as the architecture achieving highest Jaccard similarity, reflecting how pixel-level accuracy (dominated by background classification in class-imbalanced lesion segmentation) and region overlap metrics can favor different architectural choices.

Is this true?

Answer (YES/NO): NO